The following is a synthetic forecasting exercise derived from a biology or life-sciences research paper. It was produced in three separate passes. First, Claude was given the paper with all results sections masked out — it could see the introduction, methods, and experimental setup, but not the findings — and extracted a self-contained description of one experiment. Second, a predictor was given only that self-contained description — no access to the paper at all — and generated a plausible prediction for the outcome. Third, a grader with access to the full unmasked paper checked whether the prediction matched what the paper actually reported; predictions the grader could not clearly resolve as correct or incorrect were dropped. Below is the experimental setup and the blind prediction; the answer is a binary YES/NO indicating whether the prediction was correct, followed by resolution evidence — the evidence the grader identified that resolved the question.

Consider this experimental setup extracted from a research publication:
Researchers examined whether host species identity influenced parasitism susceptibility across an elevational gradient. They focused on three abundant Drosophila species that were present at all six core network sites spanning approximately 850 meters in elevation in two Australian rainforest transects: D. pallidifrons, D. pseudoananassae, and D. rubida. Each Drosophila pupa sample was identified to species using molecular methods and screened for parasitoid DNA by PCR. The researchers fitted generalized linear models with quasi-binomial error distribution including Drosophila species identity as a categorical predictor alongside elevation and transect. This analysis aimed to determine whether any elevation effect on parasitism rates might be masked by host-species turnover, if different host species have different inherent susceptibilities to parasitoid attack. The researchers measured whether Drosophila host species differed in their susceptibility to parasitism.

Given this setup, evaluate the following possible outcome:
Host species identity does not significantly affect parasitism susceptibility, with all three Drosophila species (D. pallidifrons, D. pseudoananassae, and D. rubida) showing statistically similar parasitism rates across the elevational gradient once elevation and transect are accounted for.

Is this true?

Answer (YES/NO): YES